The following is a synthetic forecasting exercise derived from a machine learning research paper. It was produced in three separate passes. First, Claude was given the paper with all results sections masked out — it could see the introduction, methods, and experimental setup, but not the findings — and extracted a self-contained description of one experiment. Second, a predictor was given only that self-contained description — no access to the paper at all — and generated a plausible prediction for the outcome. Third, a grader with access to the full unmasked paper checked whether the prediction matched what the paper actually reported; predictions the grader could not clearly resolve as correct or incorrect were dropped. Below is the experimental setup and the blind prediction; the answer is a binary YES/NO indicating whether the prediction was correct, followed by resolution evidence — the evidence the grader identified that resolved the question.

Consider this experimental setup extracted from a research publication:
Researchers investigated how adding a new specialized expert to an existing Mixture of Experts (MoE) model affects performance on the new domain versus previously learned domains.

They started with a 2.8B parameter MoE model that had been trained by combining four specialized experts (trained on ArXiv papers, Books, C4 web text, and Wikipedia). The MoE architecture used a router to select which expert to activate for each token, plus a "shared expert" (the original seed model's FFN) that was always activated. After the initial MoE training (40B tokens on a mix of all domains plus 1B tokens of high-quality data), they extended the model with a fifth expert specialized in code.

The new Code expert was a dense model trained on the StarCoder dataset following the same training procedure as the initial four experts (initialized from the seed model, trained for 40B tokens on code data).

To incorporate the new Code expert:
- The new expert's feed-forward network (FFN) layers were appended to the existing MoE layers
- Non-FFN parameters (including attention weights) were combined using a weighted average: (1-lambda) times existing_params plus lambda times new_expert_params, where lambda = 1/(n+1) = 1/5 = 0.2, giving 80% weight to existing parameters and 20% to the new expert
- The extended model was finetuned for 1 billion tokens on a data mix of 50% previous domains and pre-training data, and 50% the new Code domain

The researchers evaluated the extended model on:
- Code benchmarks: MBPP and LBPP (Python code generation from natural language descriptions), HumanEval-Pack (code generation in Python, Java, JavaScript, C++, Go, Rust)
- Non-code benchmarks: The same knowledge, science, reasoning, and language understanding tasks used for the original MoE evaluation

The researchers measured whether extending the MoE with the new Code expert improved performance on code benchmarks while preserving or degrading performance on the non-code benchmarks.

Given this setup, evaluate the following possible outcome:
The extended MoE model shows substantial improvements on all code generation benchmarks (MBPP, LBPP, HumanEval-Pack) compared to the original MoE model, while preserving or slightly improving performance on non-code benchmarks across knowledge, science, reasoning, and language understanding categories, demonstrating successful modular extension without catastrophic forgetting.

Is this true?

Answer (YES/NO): NO